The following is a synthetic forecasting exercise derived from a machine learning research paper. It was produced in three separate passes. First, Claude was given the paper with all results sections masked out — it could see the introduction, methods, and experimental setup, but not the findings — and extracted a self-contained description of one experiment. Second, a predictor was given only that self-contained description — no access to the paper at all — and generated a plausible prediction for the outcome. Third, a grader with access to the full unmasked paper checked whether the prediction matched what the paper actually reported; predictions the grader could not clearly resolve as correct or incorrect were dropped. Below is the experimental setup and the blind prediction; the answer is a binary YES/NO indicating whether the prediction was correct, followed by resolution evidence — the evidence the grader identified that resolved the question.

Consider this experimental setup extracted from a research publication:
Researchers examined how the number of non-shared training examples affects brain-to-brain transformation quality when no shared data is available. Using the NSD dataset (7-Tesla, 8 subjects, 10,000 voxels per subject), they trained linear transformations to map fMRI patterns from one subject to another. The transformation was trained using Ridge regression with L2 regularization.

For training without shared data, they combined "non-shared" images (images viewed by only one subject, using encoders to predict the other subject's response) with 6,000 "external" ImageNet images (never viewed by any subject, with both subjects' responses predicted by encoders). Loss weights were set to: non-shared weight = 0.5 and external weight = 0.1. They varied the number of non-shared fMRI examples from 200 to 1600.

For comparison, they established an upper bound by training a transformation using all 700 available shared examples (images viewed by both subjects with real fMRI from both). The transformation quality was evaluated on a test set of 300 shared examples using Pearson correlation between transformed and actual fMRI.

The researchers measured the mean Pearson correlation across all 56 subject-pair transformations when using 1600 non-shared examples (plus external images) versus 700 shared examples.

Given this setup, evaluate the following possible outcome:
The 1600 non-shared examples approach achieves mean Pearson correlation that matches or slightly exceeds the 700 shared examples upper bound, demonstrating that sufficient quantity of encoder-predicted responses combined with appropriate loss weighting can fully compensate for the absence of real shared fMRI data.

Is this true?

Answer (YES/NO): YES